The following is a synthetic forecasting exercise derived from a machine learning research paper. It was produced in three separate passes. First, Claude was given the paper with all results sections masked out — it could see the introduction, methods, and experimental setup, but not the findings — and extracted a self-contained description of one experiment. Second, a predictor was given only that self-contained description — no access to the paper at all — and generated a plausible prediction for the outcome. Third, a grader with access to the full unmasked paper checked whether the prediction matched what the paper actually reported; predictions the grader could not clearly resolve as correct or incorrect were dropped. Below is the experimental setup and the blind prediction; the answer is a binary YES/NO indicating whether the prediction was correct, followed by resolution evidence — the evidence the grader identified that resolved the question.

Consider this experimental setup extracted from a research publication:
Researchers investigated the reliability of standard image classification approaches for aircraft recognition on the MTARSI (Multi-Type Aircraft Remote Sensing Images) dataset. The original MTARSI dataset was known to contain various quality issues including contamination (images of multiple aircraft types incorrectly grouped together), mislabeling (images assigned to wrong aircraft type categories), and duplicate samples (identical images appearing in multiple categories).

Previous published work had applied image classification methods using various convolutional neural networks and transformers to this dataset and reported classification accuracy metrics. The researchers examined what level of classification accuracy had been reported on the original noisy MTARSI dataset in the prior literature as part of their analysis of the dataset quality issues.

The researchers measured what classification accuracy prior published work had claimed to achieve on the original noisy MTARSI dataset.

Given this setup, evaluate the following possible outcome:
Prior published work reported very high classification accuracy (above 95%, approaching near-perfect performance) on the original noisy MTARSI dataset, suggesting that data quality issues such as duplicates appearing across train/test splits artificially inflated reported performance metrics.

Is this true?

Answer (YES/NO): YES